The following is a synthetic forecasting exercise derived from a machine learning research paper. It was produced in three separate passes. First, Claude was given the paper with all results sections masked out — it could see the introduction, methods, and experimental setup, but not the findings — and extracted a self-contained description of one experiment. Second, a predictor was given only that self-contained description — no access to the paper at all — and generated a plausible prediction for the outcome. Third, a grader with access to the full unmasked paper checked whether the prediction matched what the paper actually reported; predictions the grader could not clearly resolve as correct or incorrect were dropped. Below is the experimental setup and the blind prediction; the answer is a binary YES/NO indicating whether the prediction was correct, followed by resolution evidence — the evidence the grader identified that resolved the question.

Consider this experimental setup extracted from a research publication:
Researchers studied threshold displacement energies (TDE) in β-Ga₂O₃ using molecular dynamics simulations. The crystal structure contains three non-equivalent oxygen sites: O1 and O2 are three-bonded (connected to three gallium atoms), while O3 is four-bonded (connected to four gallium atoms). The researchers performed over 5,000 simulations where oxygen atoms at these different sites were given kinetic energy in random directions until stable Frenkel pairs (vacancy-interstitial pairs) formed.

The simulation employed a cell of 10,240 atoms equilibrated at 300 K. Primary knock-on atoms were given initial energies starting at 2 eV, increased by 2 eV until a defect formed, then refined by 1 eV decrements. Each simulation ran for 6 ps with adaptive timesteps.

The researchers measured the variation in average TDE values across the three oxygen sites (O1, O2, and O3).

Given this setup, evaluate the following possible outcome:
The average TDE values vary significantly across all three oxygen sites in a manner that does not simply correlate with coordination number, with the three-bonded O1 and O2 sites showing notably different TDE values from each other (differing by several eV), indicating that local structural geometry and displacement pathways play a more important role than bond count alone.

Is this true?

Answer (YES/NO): NO